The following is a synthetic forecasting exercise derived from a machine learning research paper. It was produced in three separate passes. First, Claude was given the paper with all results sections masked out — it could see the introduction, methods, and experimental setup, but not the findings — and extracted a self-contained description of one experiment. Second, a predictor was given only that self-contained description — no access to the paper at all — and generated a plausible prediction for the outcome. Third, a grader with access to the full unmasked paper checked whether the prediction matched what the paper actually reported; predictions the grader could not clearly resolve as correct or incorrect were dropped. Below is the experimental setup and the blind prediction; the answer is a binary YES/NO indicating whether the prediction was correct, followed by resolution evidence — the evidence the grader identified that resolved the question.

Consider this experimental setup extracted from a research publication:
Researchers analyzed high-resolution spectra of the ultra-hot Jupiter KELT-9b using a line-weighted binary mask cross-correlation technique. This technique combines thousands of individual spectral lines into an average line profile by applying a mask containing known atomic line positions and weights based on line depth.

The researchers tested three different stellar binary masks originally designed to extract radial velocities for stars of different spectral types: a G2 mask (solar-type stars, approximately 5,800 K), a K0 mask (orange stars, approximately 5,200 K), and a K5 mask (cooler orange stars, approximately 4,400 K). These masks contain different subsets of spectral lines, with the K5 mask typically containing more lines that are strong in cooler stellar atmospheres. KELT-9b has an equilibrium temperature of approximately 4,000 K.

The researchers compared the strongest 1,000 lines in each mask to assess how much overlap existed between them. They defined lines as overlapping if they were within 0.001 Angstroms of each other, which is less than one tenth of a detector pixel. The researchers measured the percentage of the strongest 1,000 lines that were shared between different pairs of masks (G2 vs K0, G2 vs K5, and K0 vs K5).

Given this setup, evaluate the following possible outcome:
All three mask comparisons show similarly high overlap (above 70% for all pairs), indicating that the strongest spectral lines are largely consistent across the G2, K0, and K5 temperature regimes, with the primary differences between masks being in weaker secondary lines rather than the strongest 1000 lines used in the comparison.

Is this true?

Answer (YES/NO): YES